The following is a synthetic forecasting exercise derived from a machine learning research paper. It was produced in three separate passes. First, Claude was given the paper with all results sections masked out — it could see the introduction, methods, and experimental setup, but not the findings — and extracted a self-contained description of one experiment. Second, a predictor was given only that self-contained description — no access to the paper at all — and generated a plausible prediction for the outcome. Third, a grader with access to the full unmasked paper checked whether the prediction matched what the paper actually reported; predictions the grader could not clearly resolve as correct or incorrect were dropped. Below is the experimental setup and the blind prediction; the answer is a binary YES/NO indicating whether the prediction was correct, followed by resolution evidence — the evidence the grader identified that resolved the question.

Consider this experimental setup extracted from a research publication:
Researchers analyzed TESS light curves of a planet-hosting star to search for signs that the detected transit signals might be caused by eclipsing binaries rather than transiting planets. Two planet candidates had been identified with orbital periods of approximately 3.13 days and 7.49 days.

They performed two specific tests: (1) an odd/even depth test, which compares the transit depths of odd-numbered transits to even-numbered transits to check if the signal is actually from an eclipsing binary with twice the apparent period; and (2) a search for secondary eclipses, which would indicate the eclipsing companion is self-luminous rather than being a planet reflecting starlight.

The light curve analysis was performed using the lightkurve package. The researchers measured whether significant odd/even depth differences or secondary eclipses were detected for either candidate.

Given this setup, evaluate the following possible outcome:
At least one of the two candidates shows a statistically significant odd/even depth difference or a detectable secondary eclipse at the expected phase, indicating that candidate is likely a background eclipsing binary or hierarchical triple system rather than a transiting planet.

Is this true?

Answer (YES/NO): NO